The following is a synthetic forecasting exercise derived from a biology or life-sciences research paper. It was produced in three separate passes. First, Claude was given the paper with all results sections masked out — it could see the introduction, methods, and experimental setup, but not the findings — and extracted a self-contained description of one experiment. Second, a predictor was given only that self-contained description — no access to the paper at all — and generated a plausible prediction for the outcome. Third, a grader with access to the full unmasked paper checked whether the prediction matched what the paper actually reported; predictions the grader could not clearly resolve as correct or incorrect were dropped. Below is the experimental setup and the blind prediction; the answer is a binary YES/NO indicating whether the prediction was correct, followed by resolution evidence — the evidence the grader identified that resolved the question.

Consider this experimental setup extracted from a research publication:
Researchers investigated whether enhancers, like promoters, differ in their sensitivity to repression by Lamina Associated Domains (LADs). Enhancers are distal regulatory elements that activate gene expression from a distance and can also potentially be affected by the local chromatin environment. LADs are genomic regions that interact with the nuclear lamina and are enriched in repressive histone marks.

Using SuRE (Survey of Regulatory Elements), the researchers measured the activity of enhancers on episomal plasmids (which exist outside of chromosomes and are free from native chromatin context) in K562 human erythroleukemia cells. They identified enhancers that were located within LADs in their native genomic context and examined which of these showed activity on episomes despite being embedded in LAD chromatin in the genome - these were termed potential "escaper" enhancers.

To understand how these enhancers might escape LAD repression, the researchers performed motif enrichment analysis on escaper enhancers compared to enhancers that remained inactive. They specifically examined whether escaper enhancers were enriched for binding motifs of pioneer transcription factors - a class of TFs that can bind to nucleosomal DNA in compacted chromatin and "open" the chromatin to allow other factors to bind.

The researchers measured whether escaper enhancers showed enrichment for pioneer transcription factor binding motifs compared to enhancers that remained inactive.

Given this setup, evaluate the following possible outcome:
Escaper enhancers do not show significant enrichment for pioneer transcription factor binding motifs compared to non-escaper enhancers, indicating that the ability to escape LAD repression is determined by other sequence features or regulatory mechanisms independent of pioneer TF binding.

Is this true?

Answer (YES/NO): NO